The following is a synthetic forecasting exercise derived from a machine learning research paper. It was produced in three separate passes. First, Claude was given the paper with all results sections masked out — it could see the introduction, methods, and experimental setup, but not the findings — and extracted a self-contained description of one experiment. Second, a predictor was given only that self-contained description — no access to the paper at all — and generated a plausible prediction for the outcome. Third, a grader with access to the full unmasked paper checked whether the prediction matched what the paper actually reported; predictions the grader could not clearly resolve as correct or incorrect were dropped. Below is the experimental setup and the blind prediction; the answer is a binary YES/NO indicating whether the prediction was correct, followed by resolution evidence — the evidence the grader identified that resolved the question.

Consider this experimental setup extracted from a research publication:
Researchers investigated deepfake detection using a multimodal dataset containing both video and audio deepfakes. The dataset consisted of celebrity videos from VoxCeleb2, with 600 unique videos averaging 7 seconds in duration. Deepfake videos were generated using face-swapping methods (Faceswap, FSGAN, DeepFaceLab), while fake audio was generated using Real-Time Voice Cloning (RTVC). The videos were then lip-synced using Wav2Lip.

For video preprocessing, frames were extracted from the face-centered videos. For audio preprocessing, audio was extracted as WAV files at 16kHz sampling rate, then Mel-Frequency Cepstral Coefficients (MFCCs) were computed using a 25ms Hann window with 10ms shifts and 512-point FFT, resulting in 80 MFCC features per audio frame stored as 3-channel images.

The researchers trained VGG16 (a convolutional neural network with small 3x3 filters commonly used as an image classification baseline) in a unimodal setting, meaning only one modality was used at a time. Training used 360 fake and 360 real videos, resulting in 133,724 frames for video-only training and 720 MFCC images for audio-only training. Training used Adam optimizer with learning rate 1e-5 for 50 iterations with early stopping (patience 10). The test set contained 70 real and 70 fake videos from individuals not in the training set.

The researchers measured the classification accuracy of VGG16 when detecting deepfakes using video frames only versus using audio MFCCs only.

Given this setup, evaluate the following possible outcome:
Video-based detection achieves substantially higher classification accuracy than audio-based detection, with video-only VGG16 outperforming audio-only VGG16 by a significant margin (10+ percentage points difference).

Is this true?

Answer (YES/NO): YES